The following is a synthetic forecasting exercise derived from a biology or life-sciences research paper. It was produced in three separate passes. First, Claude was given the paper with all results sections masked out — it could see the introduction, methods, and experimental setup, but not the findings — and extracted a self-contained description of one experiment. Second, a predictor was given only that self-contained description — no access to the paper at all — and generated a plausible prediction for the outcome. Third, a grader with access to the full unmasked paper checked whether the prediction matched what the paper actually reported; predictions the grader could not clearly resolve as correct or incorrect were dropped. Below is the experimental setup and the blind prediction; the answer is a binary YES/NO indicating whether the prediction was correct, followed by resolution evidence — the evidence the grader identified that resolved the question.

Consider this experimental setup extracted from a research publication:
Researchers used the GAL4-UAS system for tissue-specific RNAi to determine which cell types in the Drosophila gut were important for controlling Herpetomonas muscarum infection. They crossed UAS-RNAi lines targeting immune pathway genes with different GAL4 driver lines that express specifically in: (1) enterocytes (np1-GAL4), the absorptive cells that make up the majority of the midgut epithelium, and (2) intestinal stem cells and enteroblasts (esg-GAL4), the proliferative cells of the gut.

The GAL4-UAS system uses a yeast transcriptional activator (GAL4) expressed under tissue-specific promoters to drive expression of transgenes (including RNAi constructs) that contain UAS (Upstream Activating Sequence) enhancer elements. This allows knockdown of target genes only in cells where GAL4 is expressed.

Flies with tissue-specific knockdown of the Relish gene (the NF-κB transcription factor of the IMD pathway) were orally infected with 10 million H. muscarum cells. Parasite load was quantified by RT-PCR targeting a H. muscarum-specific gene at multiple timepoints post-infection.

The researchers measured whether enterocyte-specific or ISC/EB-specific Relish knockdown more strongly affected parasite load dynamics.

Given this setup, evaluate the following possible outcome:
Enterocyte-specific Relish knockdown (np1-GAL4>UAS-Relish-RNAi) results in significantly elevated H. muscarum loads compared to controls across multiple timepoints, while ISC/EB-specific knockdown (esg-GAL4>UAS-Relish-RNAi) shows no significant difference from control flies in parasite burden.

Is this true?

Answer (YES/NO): NO